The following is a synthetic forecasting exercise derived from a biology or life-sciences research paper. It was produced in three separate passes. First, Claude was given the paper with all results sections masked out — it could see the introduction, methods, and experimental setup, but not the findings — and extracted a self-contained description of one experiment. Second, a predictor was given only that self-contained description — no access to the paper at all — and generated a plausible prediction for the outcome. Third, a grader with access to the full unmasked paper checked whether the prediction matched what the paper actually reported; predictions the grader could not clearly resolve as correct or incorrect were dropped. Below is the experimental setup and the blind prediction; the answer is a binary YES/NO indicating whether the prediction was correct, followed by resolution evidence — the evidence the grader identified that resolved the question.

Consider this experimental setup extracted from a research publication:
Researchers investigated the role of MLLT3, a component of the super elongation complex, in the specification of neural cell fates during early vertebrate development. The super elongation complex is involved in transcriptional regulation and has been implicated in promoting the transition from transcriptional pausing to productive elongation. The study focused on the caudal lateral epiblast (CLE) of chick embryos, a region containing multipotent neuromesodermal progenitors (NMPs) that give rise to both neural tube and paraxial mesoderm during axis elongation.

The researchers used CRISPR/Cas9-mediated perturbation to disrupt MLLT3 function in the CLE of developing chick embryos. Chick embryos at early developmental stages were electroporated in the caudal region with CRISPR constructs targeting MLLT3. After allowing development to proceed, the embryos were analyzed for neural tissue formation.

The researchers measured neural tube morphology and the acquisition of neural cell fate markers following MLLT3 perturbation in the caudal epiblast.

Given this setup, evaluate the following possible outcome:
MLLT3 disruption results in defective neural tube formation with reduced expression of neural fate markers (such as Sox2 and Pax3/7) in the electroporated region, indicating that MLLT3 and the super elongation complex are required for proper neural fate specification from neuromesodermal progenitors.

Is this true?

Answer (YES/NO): YES